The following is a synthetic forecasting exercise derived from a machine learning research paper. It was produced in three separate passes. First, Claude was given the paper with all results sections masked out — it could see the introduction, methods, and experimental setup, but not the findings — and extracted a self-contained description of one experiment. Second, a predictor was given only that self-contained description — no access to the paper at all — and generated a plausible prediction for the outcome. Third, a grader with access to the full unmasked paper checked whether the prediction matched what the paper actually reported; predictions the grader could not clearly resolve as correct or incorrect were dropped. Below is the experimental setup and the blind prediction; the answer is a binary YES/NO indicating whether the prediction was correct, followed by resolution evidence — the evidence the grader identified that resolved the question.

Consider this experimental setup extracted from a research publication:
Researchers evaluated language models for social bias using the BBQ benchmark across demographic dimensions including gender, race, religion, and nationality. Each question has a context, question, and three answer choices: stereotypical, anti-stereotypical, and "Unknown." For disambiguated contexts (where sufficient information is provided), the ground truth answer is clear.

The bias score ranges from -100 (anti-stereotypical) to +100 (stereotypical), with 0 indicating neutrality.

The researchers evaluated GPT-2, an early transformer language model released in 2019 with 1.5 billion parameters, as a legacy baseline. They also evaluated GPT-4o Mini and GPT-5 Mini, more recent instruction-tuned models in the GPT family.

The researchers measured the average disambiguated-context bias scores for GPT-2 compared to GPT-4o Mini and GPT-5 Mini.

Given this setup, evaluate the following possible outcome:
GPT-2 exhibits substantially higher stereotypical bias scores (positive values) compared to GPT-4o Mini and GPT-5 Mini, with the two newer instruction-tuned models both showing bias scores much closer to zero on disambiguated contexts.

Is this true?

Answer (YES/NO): YES